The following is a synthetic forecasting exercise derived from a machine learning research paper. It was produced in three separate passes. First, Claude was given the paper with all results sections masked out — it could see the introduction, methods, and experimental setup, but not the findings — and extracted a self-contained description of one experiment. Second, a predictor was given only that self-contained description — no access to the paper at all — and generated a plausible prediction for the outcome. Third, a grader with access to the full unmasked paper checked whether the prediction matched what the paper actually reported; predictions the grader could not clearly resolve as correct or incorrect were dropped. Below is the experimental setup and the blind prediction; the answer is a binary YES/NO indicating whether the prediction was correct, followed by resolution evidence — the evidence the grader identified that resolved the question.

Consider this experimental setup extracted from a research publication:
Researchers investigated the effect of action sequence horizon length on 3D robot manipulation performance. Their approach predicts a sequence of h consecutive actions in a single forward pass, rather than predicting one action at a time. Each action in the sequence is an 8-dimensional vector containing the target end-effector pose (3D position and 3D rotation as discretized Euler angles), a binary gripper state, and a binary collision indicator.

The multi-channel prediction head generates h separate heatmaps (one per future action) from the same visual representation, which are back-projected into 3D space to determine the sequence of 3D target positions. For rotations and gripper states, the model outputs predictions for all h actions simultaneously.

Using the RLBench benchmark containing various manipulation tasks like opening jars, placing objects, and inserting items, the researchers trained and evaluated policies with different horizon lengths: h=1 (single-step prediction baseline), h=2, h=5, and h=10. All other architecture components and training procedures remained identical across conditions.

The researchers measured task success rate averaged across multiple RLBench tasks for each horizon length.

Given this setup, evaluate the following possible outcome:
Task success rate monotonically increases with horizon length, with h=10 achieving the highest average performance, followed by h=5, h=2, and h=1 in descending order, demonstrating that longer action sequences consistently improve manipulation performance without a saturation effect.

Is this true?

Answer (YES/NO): NO